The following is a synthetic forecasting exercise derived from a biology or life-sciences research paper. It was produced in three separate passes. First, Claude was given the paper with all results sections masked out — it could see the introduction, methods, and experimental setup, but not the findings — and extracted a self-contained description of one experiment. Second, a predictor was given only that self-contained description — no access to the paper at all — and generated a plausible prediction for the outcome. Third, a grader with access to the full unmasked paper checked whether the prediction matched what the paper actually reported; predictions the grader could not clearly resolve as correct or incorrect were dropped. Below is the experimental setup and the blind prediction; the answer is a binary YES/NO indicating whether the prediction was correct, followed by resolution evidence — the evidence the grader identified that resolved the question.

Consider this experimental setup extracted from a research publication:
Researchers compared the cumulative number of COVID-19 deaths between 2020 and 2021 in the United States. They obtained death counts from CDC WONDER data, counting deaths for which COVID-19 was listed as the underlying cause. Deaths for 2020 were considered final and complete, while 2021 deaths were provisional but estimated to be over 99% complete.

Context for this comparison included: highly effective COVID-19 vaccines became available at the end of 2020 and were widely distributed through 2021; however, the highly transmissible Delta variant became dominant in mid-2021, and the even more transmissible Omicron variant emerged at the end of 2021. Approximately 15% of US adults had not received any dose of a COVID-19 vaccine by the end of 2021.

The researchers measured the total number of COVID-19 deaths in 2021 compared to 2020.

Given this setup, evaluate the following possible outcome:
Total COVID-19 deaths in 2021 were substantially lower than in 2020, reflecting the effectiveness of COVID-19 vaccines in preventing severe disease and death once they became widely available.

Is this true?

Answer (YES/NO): NO